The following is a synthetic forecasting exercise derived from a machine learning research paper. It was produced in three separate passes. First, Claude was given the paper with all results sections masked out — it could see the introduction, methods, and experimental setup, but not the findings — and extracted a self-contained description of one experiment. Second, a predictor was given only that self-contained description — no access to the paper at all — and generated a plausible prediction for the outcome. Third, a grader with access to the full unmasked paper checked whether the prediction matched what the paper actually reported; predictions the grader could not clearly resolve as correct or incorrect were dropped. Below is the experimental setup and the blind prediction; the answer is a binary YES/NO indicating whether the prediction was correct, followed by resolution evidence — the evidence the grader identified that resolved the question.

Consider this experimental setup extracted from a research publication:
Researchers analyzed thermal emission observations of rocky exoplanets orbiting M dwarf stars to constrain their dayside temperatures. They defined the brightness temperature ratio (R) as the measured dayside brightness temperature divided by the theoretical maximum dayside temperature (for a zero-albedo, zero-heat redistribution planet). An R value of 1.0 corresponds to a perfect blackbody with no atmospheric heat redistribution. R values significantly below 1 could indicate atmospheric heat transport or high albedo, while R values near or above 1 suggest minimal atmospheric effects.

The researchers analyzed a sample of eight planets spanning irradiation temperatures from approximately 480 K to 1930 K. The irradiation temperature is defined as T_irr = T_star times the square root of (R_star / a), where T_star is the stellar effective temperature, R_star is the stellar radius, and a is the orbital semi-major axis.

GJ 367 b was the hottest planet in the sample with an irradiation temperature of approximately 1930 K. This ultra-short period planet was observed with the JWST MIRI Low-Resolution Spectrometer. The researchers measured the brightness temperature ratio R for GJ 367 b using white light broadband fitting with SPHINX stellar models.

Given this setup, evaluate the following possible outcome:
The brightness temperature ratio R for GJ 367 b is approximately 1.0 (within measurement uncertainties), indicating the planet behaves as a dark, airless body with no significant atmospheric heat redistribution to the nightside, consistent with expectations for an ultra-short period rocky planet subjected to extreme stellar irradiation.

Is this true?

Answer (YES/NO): NO